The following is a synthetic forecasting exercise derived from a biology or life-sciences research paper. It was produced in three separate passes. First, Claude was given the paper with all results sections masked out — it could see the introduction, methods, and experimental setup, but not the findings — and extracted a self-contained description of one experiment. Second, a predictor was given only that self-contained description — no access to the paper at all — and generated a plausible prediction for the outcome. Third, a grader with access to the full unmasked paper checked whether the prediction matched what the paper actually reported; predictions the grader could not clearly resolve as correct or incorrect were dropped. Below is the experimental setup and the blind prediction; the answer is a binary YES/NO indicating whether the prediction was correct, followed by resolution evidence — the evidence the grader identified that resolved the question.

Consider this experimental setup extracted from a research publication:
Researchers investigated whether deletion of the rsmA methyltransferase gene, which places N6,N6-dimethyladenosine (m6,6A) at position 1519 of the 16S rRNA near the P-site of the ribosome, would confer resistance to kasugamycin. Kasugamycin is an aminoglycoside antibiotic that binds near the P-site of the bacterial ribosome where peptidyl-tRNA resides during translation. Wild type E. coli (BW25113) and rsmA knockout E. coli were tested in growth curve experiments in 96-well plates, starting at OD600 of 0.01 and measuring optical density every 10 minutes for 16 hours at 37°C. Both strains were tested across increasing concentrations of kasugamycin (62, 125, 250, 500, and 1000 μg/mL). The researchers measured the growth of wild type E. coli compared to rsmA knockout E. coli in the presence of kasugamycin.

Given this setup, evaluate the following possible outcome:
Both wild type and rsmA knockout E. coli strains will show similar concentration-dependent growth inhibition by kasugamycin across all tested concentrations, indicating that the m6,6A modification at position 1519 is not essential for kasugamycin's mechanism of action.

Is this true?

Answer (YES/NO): NO